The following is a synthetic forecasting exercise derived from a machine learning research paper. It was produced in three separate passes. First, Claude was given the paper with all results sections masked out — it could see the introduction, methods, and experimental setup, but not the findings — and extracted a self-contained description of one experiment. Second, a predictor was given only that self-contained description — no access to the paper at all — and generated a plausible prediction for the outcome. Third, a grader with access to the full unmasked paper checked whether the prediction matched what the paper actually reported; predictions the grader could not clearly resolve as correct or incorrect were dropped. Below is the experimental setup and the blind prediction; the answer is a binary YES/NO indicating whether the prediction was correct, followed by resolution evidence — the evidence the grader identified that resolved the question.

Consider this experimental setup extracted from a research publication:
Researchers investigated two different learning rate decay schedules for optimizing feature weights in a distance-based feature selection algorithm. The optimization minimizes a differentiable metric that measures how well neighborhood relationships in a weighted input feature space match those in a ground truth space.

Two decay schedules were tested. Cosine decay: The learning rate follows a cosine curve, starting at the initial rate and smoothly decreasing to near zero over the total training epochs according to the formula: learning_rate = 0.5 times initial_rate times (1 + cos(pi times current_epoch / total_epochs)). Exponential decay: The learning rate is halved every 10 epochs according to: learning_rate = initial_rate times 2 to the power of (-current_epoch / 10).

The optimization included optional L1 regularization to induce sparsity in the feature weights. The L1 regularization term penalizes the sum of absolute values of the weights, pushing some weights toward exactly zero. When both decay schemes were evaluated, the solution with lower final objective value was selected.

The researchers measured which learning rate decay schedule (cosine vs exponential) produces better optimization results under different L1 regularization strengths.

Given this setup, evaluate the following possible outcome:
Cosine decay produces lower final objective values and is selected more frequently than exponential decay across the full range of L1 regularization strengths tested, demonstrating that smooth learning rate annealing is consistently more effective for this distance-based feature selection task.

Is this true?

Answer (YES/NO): NO